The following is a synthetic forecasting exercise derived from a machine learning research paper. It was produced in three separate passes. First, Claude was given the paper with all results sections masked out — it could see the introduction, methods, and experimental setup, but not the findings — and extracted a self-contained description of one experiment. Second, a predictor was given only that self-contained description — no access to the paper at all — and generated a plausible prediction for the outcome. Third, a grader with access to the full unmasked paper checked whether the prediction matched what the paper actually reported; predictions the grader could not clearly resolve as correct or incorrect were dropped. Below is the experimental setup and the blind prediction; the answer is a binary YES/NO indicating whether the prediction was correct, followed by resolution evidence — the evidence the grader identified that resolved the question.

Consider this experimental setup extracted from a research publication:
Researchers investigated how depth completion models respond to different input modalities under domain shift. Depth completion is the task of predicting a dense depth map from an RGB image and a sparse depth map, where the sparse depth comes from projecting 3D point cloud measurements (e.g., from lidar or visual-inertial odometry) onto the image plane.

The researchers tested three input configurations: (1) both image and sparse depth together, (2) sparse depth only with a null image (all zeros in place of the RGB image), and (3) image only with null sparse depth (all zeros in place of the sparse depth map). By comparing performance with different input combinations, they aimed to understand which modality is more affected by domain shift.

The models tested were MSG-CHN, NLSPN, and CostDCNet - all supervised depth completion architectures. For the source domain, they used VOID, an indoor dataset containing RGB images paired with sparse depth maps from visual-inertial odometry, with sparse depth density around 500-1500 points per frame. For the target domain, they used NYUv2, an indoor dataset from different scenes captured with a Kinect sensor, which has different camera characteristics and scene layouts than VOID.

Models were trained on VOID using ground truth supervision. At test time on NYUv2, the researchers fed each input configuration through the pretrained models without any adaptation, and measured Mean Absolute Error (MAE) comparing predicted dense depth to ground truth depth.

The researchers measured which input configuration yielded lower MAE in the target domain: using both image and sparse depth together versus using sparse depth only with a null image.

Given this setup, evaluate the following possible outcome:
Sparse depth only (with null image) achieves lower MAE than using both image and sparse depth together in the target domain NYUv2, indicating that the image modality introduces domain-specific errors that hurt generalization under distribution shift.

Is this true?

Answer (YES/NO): YES